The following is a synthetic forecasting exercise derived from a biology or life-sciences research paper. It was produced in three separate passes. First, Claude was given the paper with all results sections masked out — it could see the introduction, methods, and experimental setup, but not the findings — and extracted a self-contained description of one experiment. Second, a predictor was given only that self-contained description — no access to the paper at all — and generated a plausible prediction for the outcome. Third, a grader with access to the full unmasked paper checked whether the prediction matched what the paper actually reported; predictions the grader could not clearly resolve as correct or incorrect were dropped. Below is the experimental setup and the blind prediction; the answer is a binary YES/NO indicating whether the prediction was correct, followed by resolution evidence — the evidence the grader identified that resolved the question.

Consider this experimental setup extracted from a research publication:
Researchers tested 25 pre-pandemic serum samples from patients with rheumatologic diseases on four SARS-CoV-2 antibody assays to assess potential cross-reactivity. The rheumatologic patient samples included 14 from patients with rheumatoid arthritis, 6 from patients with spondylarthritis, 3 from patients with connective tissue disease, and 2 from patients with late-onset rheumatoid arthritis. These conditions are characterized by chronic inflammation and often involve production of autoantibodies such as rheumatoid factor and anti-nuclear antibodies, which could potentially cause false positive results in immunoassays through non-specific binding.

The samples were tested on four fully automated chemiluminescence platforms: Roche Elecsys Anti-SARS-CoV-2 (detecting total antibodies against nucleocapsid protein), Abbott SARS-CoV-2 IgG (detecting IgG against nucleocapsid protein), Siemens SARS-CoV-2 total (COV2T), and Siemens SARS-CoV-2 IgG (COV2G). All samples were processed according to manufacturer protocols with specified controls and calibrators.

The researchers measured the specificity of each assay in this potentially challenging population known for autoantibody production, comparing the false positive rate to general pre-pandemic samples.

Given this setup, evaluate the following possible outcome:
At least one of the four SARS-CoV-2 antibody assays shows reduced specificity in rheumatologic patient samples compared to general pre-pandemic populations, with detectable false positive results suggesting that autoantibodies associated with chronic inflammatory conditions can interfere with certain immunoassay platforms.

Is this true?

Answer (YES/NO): NO